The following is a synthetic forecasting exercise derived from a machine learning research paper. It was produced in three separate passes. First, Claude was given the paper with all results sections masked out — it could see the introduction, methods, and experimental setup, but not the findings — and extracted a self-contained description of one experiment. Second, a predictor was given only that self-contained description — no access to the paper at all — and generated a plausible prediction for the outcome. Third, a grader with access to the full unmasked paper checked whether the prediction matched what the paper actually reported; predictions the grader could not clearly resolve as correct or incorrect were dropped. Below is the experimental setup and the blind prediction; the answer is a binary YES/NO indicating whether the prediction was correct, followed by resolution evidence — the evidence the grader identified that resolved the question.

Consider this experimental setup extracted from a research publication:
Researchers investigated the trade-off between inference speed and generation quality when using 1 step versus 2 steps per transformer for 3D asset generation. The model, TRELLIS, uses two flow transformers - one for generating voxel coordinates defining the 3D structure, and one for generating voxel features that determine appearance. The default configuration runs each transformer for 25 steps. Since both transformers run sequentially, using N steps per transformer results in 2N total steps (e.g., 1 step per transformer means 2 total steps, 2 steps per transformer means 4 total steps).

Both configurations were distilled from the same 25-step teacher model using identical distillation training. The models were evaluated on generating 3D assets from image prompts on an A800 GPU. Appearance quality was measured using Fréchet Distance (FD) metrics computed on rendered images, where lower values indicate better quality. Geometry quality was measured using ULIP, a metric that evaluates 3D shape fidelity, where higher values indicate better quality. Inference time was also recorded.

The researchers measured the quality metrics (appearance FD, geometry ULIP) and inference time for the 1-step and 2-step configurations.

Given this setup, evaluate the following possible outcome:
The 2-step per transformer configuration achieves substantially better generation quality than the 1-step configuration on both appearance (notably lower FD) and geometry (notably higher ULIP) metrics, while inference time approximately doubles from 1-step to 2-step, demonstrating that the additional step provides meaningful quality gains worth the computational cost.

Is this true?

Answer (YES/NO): NO